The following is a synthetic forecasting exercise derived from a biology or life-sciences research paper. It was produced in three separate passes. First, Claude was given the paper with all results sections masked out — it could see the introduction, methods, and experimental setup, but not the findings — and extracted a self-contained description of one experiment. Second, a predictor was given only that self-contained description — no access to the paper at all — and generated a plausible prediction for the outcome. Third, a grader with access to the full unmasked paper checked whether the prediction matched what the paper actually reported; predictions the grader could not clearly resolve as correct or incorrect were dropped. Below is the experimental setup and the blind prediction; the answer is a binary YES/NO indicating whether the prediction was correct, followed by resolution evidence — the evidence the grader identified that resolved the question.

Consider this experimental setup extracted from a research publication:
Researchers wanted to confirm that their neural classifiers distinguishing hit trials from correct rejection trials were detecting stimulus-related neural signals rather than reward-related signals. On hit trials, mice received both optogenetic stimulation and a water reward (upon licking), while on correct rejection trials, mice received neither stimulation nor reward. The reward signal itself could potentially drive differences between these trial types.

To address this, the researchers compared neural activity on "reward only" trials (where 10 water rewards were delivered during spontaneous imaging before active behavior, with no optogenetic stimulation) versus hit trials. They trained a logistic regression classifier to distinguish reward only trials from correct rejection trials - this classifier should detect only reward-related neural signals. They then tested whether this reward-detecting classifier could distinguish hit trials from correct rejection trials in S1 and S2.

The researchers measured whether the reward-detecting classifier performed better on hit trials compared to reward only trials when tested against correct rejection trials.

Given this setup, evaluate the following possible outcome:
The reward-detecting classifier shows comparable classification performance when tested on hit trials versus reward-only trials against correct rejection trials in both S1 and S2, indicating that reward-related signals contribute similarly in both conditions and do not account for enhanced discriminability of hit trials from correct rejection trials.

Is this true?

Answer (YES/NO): YES